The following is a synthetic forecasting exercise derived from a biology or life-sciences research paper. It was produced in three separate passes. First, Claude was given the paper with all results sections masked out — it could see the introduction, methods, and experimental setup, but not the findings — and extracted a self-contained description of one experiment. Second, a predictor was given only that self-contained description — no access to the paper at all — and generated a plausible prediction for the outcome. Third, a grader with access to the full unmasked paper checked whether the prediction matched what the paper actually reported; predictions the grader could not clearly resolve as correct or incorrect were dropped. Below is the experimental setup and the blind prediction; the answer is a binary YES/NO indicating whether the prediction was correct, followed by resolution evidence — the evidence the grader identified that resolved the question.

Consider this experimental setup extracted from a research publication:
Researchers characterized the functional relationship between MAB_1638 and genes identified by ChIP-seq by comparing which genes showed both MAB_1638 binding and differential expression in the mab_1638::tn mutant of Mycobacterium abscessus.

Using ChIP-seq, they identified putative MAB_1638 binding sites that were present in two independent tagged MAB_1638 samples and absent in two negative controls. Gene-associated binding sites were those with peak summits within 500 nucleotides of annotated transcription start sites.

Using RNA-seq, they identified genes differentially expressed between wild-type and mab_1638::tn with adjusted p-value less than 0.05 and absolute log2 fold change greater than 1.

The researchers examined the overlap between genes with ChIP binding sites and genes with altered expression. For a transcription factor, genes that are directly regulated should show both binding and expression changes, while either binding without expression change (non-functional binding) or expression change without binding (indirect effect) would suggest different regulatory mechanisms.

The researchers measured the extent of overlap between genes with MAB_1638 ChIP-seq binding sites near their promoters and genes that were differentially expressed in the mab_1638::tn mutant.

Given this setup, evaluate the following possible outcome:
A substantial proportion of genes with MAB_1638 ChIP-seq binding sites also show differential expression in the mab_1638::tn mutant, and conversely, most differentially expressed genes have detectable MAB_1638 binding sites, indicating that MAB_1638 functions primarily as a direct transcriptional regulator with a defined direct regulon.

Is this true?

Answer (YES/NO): NO